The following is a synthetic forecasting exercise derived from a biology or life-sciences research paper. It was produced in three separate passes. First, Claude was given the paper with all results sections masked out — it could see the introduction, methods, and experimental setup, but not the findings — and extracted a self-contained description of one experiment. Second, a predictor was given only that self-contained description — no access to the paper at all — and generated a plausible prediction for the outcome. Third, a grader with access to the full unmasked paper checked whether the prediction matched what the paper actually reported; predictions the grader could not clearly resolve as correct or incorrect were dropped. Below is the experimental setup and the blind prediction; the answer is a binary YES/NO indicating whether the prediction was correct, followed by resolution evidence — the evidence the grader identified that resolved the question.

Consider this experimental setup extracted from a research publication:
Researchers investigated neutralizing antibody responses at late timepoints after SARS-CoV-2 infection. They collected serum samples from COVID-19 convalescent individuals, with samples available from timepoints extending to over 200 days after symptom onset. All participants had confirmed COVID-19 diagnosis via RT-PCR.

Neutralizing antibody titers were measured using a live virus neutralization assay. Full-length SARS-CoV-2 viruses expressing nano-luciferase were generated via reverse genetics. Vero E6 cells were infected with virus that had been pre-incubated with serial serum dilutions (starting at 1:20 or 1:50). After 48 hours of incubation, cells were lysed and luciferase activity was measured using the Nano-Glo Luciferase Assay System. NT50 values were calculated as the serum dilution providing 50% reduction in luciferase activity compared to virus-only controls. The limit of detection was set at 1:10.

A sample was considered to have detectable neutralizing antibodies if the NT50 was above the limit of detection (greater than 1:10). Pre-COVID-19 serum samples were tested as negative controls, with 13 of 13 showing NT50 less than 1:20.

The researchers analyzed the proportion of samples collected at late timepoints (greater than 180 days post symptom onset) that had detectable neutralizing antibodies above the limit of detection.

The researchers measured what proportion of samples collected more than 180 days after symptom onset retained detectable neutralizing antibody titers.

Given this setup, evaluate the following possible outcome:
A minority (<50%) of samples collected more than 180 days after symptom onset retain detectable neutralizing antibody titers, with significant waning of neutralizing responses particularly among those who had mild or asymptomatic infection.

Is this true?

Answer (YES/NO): NO